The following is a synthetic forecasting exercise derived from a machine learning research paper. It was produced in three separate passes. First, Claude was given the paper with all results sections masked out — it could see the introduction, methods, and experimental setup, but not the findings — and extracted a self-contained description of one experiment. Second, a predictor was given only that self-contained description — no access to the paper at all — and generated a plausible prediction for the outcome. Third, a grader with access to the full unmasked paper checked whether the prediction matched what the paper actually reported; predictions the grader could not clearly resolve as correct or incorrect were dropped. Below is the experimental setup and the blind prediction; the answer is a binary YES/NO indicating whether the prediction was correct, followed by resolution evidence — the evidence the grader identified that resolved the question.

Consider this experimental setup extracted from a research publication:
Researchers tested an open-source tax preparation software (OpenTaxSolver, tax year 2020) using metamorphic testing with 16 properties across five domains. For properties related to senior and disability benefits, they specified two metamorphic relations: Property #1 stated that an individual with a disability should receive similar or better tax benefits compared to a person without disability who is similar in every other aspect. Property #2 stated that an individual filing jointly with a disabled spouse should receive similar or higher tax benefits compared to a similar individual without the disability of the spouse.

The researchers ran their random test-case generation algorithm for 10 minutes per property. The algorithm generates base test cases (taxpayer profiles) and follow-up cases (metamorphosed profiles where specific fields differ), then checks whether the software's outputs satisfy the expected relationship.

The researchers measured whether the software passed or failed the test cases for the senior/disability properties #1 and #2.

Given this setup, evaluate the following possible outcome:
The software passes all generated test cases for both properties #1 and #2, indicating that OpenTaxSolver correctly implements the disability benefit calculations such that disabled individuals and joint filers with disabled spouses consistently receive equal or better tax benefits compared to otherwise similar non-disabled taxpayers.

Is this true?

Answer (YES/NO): YES